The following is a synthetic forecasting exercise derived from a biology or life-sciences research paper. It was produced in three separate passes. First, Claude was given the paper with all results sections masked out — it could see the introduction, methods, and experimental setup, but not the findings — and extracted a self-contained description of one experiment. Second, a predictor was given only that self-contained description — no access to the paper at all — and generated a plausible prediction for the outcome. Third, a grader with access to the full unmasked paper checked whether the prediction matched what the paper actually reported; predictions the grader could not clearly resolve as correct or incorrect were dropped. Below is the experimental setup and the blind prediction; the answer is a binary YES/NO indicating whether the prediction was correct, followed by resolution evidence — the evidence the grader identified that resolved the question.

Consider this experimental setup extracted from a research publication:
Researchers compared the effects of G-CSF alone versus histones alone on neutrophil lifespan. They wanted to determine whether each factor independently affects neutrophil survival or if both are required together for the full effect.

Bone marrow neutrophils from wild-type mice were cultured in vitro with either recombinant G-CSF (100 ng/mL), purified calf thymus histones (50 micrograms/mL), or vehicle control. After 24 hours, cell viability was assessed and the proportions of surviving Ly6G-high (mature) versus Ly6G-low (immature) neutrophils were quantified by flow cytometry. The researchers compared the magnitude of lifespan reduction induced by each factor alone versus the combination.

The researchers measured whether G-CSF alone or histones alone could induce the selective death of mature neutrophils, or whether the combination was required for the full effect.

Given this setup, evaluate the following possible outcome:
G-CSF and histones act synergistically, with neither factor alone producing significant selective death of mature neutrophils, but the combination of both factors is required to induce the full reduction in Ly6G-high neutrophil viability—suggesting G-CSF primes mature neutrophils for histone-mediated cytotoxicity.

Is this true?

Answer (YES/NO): NO